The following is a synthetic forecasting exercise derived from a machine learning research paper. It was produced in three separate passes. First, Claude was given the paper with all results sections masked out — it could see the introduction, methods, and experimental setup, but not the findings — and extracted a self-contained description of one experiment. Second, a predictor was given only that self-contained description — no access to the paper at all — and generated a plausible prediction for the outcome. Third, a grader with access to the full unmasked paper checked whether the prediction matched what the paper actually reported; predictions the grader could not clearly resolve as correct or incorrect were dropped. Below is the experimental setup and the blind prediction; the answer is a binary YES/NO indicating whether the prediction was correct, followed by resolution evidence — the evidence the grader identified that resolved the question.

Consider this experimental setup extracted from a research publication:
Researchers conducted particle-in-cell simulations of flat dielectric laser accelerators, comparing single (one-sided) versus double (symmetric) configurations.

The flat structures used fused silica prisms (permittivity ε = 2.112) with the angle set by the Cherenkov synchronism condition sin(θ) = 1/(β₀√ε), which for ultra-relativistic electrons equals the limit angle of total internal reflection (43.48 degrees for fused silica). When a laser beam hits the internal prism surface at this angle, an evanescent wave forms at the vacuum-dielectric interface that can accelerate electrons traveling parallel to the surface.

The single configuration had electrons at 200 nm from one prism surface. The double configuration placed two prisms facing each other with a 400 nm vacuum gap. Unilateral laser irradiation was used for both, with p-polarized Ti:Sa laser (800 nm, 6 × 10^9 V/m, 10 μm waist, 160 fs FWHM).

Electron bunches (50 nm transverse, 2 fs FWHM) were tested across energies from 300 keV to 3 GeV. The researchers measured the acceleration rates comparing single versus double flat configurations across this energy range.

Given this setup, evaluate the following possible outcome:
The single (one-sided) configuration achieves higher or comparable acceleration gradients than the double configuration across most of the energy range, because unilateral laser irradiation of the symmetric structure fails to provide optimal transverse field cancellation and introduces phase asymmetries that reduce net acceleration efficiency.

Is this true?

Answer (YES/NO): NO